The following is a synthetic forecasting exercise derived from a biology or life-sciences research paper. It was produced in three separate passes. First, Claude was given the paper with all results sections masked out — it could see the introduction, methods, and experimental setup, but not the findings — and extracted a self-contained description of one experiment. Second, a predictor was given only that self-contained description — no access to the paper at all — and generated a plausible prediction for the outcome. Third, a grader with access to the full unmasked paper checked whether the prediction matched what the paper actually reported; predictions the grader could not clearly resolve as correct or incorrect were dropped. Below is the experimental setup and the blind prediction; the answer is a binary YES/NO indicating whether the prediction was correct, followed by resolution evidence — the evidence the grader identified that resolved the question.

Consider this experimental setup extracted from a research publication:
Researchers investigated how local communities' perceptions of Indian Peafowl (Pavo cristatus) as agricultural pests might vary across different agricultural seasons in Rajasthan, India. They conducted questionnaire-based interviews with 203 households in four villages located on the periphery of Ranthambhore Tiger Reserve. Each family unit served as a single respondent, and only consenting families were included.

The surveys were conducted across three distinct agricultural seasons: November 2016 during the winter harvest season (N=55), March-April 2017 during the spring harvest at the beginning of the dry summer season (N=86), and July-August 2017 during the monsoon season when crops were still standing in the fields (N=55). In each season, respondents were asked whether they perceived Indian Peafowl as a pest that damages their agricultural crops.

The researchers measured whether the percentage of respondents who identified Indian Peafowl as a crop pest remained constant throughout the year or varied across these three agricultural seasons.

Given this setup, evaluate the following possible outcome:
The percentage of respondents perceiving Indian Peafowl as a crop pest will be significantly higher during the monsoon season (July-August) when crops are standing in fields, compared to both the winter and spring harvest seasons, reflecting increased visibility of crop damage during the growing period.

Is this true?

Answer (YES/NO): YES